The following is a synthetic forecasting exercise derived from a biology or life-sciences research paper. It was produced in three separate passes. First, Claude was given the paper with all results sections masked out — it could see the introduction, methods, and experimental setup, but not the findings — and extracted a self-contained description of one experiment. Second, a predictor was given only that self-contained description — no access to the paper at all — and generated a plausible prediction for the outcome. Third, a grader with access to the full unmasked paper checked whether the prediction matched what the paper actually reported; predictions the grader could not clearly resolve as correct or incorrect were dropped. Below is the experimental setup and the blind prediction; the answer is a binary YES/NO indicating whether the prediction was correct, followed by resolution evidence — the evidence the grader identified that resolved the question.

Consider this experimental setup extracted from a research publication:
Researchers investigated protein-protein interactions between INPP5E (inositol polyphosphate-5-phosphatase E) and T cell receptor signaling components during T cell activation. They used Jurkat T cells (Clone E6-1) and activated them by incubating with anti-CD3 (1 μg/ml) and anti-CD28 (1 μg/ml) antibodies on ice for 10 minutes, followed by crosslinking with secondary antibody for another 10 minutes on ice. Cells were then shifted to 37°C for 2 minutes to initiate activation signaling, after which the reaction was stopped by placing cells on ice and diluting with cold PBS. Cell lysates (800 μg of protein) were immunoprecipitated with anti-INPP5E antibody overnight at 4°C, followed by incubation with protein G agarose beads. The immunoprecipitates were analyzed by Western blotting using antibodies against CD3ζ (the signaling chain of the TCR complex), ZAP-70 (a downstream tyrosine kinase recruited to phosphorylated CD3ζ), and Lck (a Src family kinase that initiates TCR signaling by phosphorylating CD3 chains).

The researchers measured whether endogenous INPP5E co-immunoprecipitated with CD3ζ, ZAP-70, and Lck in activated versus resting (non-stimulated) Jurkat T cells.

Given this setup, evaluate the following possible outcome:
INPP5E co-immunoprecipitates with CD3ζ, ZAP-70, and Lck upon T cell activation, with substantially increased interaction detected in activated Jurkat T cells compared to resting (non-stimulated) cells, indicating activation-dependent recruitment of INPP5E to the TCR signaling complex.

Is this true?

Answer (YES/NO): YES